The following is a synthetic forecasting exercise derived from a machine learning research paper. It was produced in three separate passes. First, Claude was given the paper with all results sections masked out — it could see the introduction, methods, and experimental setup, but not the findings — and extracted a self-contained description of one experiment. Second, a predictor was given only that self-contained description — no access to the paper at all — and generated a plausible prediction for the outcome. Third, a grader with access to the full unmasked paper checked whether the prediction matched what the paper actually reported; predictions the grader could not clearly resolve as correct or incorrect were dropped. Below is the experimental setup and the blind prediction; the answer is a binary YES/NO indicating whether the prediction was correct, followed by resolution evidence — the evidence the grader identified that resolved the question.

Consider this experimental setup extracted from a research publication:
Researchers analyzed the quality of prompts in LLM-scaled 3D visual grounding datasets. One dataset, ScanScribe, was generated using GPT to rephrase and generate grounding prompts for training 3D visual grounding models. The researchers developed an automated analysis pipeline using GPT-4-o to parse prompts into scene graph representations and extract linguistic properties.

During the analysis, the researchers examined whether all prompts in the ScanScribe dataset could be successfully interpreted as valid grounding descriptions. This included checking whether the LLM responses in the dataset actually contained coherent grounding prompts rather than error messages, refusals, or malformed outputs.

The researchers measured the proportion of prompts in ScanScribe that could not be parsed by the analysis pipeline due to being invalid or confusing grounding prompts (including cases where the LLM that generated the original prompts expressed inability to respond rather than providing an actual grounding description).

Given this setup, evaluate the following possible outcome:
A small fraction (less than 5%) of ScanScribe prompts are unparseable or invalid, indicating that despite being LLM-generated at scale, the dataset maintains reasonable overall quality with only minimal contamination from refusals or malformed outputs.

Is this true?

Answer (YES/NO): NO